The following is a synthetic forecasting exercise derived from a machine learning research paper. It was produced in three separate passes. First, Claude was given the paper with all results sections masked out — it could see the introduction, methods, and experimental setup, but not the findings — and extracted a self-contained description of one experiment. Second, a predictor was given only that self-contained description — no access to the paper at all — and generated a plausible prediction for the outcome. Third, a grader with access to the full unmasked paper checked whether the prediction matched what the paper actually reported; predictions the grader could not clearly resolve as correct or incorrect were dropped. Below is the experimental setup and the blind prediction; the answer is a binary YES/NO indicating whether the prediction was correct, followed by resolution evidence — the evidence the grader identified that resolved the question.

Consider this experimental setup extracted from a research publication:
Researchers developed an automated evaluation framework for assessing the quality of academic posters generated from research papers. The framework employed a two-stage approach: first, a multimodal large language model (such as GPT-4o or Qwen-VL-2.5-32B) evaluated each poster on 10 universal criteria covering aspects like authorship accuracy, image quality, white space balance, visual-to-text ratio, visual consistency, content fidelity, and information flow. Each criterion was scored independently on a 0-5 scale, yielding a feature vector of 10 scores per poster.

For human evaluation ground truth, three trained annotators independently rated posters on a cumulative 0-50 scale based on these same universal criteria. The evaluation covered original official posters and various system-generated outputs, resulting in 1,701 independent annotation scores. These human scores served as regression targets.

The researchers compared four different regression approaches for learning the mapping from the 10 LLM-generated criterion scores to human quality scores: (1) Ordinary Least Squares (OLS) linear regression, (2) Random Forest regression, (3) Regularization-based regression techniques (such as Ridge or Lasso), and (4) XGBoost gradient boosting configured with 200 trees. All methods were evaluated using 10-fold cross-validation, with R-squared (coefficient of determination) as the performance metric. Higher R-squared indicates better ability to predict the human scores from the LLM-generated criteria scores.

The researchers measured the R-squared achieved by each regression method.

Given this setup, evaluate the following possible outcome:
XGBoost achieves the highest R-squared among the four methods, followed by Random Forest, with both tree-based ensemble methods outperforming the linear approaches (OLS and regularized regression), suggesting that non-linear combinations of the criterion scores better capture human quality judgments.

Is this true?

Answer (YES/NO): NO